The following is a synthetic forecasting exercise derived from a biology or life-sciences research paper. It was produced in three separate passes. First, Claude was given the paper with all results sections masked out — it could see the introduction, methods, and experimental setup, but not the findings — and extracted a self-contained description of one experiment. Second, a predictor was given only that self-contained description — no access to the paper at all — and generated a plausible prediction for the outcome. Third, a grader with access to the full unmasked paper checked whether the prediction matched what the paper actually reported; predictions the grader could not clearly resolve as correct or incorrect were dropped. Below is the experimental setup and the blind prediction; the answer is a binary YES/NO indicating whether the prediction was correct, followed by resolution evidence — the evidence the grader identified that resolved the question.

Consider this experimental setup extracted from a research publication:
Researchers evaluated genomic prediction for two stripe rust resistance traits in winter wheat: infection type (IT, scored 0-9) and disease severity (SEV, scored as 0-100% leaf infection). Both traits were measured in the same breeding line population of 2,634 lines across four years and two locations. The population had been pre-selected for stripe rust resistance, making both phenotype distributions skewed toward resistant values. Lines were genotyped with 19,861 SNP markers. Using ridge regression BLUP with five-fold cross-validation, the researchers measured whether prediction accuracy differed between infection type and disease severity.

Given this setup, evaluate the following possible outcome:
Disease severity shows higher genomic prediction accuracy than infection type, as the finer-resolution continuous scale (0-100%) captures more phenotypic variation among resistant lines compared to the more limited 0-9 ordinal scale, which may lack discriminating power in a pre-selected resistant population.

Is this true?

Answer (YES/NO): NO